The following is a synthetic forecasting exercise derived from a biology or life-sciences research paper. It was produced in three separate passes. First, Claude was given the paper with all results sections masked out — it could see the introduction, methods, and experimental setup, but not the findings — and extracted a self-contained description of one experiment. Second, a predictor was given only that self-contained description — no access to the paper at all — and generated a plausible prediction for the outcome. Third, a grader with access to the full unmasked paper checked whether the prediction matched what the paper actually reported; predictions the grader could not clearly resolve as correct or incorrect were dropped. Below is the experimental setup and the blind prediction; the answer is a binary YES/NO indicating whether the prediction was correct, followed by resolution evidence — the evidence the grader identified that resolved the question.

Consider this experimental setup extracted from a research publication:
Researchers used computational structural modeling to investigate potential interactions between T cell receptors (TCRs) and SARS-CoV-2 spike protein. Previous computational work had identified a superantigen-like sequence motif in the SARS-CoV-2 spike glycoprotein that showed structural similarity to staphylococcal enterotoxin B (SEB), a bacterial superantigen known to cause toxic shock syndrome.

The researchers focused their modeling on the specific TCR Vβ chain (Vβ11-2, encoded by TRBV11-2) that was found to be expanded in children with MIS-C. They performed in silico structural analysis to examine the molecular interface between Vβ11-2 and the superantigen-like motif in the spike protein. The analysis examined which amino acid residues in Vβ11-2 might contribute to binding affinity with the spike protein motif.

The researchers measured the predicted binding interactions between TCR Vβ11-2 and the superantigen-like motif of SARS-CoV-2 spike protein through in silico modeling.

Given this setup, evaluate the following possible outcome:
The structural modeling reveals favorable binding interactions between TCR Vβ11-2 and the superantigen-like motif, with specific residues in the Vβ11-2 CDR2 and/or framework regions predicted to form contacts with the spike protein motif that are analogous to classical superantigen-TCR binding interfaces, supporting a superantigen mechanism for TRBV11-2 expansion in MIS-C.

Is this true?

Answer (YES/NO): YES